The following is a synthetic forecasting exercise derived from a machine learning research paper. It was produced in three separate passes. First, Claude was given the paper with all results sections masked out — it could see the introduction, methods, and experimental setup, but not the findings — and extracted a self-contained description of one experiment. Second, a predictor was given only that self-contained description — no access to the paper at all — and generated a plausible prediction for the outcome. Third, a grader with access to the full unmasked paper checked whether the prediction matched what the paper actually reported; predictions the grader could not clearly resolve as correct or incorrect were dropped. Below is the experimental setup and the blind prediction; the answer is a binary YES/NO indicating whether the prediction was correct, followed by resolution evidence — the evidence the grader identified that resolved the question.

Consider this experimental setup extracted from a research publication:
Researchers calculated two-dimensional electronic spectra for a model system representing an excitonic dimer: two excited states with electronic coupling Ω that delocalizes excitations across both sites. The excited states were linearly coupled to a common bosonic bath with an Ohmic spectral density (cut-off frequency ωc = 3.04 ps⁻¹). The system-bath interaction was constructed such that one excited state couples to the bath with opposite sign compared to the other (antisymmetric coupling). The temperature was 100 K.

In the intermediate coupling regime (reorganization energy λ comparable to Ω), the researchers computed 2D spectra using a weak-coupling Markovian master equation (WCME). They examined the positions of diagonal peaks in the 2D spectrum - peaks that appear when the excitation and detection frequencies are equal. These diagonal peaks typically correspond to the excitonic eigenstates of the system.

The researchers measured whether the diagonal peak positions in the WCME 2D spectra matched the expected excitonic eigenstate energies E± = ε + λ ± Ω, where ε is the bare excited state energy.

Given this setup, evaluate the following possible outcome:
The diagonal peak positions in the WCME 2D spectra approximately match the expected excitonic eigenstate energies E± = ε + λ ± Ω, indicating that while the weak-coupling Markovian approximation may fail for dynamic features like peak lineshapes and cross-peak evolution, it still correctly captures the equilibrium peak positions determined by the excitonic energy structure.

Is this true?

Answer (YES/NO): NO